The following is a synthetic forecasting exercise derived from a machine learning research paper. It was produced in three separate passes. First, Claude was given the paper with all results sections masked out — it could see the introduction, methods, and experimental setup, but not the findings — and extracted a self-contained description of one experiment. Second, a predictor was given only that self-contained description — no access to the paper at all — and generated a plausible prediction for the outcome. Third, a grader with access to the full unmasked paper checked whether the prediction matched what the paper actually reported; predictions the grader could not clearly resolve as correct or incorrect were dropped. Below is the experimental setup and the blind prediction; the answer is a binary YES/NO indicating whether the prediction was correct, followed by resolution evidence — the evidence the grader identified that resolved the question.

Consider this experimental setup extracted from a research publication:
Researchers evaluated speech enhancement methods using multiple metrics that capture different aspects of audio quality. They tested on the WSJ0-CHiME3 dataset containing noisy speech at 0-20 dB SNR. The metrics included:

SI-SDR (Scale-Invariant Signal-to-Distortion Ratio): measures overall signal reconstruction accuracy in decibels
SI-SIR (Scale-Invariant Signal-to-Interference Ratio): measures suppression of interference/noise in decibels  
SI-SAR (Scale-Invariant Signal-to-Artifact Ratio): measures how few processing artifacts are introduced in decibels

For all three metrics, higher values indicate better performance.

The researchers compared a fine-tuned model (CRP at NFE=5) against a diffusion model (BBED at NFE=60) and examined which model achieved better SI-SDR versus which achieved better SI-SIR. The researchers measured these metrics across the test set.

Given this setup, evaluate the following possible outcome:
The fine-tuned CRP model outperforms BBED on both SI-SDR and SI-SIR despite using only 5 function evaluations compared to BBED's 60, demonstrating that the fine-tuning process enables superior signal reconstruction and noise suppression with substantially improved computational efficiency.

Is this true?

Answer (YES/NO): NO